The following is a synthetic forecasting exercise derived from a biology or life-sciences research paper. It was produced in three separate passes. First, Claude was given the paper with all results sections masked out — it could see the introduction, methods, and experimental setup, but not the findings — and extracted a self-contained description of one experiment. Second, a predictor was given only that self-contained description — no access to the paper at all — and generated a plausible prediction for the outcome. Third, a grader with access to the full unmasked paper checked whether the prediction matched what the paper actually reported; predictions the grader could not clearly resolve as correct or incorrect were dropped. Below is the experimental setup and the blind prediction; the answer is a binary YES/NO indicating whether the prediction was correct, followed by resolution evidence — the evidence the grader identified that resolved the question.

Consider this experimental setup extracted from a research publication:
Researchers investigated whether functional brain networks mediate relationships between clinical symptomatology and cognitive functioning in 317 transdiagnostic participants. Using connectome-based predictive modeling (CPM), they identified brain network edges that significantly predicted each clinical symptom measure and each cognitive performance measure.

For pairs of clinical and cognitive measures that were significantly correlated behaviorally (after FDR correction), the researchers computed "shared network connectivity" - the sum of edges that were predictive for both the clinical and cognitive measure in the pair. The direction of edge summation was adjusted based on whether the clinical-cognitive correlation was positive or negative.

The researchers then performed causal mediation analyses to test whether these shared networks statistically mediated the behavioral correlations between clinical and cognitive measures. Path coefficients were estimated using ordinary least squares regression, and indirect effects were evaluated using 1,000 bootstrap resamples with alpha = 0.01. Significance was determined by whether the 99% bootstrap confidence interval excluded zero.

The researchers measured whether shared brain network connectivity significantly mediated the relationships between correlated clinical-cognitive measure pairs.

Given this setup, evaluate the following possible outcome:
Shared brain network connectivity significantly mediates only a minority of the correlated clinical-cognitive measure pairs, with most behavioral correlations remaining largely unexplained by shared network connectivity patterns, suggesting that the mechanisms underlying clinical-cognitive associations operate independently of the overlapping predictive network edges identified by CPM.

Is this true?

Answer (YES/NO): NO